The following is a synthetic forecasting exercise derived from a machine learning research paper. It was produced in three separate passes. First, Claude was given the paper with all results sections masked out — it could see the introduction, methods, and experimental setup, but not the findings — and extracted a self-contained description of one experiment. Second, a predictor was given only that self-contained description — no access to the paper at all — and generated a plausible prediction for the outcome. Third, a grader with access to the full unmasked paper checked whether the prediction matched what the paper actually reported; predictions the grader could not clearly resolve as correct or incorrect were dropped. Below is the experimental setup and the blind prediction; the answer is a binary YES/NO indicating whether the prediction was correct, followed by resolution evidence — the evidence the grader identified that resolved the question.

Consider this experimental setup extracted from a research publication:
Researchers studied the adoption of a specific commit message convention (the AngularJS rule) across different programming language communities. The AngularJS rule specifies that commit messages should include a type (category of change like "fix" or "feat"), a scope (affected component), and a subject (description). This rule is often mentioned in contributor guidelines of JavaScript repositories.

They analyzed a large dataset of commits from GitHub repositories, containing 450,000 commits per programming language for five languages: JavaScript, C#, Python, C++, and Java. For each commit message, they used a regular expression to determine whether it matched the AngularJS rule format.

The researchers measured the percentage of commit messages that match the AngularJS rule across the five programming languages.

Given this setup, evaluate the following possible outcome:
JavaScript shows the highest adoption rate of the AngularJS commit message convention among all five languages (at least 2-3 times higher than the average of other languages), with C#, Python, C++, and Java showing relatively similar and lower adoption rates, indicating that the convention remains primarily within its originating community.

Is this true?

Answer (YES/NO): YES